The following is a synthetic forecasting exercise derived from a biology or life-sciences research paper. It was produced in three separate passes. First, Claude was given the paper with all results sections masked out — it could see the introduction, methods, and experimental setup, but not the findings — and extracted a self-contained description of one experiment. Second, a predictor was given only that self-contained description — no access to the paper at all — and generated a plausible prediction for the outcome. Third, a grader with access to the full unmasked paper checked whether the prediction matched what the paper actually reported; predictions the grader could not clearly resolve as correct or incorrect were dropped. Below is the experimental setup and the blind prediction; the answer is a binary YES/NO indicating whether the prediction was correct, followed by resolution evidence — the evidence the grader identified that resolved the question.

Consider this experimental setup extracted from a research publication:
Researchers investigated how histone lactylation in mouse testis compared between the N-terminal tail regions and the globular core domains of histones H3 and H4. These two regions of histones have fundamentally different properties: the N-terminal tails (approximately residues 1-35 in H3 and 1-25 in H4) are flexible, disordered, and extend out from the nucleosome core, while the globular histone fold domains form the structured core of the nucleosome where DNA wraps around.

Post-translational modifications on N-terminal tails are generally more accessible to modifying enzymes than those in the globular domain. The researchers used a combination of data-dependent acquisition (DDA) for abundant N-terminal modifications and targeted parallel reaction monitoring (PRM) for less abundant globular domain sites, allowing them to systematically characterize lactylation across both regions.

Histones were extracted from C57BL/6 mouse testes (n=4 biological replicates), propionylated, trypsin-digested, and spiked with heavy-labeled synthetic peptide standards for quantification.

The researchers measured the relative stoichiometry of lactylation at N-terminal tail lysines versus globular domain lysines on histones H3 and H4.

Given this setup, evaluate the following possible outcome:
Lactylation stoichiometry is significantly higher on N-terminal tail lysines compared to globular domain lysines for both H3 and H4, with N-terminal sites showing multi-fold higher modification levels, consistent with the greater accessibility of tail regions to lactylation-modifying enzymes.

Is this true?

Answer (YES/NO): NO